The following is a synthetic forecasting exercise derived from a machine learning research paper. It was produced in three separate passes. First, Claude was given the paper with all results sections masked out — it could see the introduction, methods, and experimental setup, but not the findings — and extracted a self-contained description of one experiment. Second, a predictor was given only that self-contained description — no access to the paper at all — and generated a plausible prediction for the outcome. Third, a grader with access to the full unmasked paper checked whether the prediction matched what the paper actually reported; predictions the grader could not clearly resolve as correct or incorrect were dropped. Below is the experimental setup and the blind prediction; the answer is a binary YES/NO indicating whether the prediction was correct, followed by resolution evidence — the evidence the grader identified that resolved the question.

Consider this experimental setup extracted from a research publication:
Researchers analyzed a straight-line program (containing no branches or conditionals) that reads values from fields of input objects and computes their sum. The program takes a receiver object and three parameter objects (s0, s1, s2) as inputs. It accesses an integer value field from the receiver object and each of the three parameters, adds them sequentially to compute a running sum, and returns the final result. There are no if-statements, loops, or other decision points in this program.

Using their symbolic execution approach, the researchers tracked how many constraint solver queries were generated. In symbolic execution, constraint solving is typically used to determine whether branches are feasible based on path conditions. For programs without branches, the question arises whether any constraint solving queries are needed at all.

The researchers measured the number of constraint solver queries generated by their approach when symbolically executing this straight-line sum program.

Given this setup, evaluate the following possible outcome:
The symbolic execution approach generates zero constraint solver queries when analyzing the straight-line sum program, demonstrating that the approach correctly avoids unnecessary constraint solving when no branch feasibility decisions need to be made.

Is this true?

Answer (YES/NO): YES